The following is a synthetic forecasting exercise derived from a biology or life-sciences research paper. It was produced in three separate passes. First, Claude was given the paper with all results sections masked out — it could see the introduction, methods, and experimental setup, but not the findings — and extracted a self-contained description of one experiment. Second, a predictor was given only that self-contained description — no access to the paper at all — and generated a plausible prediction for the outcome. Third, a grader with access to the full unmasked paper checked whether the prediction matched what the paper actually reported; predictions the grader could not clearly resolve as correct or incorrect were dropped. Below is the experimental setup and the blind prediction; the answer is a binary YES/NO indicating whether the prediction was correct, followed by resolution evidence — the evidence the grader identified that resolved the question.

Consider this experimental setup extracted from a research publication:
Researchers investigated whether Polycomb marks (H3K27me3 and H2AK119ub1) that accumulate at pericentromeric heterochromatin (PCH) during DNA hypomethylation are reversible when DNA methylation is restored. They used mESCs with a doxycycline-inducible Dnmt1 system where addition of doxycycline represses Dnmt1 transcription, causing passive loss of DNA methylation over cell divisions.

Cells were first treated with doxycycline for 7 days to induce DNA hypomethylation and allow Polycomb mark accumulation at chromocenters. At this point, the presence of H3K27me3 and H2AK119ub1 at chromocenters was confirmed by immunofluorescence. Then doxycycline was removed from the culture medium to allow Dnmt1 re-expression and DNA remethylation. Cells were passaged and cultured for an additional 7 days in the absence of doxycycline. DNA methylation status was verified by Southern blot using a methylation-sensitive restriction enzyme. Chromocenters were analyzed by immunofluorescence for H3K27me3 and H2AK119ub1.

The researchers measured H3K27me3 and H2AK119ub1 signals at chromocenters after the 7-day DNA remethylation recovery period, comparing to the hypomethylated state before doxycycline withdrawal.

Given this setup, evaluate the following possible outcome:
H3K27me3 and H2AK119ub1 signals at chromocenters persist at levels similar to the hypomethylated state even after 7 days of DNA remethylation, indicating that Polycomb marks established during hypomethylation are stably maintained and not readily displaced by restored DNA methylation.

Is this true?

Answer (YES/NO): NO